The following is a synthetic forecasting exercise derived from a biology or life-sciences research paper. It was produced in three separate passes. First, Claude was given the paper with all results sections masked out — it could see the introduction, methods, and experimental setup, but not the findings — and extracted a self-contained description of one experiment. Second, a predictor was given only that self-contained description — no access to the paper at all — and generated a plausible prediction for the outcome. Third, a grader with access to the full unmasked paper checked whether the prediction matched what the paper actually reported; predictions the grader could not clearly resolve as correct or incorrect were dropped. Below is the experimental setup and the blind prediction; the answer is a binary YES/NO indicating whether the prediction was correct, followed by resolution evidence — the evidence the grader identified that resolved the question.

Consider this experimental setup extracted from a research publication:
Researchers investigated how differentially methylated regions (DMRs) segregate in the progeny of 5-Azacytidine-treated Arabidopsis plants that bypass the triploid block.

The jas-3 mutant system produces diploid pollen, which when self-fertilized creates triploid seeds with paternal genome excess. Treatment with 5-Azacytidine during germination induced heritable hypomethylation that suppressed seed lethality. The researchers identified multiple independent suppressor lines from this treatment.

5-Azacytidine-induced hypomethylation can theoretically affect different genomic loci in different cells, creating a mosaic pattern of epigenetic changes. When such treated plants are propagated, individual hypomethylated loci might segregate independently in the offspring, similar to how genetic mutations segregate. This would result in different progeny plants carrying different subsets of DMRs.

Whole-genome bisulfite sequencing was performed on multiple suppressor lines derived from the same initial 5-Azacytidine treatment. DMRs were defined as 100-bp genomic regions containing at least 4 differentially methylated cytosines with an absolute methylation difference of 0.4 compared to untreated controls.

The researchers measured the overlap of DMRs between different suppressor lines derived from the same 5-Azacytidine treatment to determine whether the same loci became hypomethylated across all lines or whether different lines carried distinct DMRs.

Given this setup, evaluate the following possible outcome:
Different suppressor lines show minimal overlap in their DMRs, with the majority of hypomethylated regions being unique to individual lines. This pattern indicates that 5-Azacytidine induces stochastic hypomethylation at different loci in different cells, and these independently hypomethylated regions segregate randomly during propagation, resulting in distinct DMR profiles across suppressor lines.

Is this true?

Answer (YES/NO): YES